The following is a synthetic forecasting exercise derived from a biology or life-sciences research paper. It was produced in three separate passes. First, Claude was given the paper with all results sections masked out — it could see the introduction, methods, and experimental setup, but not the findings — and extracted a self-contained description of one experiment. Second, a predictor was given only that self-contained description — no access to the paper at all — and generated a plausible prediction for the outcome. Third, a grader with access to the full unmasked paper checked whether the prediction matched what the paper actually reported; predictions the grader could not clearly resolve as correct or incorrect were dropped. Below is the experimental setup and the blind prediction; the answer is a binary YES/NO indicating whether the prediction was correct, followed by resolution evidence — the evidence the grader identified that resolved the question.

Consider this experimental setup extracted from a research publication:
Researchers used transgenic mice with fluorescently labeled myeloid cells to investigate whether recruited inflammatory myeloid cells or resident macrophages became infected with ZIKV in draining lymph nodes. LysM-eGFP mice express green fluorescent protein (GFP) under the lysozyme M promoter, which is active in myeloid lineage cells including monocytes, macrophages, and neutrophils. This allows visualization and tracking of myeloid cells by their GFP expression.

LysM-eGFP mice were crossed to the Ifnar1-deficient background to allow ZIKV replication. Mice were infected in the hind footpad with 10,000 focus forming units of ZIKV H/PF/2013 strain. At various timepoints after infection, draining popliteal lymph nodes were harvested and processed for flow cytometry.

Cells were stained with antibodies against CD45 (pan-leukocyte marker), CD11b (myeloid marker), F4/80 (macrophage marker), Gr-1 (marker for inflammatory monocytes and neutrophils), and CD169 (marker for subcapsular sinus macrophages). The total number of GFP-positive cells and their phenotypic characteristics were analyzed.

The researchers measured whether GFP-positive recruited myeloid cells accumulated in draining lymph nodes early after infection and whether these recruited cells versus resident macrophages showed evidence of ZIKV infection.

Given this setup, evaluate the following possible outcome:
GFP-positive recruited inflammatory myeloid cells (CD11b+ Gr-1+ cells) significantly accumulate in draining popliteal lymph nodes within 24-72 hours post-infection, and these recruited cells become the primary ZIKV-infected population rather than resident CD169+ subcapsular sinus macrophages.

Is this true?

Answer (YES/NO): NO